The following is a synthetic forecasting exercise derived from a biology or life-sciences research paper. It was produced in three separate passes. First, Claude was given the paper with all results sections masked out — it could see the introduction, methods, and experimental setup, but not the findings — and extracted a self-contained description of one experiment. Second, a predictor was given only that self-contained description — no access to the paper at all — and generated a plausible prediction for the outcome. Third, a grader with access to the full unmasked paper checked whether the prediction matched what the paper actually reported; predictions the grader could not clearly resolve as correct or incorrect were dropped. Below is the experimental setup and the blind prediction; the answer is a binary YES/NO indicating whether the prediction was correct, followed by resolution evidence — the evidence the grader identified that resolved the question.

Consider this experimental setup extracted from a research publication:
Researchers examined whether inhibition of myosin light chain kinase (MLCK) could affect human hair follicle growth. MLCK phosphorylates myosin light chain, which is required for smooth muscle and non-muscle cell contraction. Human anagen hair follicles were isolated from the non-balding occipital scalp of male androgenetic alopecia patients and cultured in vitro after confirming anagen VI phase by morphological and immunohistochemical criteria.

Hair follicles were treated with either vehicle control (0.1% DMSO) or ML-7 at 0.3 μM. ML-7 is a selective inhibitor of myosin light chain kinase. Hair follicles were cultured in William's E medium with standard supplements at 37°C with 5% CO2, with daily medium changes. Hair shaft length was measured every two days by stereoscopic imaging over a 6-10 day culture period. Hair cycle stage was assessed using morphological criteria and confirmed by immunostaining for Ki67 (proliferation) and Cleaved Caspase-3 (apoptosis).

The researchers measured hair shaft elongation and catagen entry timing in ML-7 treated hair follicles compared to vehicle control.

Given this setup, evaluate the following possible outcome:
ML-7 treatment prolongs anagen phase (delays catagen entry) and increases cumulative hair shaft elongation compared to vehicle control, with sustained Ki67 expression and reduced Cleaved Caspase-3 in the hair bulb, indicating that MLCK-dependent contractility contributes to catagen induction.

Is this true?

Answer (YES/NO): NO